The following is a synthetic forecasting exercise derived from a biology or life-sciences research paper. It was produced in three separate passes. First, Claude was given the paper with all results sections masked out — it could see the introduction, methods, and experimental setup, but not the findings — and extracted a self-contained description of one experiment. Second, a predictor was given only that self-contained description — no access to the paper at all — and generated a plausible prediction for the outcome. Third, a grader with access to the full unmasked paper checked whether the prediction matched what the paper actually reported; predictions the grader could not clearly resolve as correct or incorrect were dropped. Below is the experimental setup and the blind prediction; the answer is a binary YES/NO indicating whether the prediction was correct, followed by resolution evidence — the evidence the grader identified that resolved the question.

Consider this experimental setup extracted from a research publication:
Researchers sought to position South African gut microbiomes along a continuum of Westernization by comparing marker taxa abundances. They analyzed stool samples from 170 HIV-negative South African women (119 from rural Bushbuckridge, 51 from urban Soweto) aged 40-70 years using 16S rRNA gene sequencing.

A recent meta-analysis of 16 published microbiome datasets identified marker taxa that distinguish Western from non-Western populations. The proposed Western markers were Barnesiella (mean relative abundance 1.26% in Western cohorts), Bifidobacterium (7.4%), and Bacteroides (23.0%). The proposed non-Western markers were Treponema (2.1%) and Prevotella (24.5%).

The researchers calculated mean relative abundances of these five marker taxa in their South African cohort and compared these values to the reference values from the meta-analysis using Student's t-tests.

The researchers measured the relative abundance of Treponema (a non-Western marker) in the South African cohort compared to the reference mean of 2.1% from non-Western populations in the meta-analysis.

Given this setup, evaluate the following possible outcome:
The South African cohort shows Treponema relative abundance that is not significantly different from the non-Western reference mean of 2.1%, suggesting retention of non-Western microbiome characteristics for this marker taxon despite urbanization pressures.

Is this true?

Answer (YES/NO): NO